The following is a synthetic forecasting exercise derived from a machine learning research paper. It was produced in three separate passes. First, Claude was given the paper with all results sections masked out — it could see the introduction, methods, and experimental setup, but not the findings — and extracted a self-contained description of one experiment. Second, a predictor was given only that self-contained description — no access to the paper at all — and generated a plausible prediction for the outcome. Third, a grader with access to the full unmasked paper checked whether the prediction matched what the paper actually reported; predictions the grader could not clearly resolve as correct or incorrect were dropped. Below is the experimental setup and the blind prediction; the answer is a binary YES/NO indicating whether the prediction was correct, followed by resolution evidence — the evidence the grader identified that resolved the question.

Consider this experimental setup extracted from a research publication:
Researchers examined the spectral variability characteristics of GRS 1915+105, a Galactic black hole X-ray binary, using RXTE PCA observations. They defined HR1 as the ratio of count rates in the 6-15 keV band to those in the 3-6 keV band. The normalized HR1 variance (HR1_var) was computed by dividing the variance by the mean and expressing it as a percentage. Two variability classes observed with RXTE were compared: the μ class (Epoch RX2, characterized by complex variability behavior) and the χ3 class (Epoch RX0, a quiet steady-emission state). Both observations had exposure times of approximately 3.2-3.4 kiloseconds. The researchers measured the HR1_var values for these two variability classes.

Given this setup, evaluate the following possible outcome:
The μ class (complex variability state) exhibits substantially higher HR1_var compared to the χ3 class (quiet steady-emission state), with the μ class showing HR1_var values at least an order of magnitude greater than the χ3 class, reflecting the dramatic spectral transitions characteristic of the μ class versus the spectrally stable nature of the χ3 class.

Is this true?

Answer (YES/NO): NO